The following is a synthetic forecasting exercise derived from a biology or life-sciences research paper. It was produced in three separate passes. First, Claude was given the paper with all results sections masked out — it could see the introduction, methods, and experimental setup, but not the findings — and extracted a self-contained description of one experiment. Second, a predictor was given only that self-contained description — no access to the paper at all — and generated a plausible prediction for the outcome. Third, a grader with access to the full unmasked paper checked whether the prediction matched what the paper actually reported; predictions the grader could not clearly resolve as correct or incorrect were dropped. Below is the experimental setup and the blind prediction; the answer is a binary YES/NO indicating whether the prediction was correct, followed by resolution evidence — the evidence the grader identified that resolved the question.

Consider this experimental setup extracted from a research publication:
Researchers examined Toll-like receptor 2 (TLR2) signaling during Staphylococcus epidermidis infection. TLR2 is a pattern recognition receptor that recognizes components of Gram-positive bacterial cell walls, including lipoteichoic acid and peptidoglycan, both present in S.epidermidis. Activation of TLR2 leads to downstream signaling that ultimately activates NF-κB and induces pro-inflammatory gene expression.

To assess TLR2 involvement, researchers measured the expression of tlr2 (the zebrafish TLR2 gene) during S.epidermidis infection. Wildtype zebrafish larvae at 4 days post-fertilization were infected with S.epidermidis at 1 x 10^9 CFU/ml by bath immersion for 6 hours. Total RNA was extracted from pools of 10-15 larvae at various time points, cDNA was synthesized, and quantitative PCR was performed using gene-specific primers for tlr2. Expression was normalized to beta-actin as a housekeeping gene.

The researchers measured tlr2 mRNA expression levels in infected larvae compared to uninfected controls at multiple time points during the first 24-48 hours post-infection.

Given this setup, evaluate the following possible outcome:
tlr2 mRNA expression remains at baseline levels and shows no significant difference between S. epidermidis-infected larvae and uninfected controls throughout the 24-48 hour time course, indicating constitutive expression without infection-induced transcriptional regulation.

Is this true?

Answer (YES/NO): NO